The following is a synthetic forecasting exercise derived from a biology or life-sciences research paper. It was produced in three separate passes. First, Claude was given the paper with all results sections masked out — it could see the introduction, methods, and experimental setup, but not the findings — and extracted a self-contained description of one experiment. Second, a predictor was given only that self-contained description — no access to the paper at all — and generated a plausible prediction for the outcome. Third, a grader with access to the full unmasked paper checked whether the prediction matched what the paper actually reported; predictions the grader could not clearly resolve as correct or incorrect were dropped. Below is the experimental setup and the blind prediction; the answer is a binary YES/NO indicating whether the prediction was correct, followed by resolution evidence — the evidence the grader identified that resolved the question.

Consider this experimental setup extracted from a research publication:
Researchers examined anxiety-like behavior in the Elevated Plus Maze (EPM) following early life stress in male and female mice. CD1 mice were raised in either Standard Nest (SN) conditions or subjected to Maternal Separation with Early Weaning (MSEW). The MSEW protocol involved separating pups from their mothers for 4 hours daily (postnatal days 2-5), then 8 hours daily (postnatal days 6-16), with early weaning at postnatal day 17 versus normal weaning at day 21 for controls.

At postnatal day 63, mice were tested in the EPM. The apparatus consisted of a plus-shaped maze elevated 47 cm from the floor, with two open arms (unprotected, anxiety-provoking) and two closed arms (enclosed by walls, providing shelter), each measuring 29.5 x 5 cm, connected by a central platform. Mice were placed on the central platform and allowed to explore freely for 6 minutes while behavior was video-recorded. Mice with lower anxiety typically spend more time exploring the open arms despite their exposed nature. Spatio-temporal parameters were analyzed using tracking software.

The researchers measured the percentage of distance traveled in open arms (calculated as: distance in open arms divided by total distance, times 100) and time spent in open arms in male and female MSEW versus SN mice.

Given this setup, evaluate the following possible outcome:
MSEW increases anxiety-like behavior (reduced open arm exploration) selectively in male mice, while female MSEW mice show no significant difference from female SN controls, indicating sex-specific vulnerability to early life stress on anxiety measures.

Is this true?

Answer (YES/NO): NO